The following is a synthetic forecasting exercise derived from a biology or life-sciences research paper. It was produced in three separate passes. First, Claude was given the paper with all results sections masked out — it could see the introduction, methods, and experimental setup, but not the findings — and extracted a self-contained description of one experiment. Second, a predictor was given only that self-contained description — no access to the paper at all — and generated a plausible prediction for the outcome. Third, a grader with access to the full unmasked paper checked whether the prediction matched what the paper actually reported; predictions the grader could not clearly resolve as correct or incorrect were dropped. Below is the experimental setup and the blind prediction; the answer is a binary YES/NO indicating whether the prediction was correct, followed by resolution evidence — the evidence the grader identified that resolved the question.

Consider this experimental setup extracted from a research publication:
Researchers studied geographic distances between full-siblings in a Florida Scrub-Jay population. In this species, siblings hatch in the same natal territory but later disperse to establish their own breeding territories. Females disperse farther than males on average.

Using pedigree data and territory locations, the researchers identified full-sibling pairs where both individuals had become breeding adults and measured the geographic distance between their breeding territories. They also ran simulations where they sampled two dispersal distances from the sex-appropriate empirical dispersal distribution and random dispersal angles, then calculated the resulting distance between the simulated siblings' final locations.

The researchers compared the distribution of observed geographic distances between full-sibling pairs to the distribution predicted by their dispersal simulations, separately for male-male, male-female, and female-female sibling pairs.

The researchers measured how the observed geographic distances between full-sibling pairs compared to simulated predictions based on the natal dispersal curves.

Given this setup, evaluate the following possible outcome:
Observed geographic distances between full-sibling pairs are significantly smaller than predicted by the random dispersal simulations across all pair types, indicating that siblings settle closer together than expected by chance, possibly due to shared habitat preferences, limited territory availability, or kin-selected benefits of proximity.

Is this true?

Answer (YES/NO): NO